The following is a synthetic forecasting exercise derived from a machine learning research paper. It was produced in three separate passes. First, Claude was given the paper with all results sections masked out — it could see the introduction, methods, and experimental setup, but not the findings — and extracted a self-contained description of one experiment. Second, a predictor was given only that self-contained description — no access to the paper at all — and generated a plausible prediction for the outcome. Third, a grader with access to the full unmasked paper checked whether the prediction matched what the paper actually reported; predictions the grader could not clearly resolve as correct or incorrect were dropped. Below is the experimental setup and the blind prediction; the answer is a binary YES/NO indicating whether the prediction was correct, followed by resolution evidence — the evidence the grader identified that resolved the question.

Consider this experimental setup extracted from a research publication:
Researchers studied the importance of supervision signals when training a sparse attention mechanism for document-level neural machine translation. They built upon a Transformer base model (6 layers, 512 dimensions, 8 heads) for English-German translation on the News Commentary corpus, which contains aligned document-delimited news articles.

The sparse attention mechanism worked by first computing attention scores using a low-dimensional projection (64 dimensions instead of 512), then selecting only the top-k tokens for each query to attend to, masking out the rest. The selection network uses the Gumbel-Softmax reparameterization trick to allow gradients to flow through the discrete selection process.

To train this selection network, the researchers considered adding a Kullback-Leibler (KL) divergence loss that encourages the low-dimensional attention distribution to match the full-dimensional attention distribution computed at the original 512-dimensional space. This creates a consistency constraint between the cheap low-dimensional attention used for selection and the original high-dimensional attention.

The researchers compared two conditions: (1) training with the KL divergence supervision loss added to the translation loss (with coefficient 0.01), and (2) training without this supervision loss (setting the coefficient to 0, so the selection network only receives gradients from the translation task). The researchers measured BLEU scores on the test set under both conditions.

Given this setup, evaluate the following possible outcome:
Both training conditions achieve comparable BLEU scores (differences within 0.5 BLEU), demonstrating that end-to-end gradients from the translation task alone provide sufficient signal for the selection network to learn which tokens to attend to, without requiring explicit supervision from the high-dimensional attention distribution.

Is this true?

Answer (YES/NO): NO